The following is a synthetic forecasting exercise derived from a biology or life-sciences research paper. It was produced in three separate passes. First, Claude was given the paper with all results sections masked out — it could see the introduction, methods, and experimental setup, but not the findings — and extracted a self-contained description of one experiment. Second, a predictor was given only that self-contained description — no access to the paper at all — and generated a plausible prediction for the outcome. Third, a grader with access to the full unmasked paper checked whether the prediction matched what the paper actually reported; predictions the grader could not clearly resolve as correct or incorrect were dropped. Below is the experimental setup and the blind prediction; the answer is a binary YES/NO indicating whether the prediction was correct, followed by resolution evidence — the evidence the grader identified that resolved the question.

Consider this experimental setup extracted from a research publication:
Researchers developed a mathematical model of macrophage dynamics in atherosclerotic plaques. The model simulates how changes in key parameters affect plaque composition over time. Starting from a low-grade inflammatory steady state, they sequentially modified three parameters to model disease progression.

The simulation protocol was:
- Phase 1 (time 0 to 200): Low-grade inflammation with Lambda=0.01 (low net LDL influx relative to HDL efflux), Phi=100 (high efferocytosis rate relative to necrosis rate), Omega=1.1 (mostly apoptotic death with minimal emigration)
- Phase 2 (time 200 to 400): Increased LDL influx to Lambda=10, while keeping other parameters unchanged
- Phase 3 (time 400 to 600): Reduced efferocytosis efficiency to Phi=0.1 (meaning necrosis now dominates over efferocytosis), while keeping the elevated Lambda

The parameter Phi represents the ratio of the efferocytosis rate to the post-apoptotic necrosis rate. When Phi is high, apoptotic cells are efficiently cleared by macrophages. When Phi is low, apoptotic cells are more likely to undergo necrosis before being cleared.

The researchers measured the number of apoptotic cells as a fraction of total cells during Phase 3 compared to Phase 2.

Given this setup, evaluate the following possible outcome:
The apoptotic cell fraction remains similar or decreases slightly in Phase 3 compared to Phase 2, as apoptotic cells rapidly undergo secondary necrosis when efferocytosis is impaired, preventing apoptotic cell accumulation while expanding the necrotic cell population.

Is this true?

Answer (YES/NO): NO